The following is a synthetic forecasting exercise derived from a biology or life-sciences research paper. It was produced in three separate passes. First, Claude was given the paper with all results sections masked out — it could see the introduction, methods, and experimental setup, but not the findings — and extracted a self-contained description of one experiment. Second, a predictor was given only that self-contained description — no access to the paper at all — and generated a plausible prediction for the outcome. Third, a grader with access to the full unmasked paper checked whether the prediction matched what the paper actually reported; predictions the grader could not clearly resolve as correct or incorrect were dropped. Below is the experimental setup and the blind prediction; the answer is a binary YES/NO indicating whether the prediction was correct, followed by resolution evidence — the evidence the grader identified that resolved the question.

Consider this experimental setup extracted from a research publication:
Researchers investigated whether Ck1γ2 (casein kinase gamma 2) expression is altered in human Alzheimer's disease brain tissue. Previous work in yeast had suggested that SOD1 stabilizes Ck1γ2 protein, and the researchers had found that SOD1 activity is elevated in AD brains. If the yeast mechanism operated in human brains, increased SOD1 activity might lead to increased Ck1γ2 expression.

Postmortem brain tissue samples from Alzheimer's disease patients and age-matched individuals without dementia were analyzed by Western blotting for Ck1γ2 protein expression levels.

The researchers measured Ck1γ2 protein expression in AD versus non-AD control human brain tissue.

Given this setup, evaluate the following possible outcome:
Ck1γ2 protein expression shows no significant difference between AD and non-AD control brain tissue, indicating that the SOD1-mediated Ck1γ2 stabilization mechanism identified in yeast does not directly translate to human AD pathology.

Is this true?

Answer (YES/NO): YES